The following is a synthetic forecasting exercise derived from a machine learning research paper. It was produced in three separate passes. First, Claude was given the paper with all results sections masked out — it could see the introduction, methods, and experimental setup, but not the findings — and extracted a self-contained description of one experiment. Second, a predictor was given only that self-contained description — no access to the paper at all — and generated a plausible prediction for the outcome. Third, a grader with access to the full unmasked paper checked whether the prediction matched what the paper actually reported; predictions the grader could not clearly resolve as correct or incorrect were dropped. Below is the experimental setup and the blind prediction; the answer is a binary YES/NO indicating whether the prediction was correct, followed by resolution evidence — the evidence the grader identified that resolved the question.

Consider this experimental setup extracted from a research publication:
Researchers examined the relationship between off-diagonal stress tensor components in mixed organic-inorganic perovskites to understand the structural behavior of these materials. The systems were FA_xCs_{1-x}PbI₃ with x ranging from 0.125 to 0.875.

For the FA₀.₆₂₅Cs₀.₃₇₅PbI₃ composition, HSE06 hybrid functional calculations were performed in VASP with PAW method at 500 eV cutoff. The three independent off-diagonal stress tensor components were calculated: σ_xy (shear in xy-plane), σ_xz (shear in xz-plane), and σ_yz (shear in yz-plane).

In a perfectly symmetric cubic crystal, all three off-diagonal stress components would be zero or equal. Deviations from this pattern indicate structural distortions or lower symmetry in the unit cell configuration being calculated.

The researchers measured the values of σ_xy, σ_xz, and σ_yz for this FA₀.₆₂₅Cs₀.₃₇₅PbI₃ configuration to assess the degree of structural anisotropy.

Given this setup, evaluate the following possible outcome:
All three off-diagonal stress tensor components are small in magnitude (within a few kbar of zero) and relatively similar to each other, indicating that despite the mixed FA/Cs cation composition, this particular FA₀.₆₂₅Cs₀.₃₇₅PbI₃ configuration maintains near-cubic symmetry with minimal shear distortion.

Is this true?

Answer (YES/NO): NO